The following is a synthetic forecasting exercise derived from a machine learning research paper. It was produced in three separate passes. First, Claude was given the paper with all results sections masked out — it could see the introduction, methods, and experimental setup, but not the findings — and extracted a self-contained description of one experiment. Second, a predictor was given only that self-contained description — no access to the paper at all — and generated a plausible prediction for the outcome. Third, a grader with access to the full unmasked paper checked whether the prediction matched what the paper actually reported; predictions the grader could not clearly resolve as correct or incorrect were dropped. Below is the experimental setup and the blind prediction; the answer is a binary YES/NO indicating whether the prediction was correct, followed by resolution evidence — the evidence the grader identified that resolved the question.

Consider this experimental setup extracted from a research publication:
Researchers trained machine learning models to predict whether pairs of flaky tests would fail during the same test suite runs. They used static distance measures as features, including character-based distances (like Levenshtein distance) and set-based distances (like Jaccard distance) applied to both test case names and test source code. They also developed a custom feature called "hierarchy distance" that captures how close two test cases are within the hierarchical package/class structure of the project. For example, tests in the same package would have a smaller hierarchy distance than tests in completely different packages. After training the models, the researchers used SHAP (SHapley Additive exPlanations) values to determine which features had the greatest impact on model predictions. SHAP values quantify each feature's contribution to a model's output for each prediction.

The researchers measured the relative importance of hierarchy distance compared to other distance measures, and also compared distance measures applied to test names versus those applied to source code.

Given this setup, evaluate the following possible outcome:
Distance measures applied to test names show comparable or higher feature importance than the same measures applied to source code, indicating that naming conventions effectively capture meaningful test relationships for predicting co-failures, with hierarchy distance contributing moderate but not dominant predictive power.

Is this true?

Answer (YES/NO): NO